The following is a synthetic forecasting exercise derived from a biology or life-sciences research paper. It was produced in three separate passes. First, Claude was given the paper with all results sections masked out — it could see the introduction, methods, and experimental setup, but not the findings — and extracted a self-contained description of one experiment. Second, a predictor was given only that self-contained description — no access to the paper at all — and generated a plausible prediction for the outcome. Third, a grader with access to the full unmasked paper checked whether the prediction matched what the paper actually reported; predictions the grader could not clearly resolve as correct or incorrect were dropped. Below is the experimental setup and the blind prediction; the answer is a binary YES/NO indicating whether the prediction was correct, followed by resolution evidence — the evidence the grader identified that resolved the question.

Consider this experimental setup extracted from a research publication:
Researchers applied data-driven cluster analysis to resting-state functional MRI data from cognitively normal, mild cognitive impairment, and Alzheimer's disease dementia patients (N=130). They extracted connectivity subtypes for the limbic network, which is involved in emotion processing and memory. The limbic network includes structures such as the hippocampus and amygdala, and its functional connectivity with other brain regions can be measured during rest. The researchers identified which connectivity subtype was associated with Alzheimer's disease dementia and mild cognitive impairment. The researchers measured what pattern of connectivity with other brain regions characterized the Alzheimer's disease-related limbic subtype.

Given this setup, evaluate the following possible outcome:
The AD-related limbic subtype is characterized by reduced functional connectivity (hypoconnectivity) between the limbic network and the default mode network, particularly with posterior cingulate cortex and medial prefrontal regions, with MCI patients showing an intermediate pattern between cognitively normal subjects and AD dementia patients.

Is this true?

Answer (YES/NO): NO